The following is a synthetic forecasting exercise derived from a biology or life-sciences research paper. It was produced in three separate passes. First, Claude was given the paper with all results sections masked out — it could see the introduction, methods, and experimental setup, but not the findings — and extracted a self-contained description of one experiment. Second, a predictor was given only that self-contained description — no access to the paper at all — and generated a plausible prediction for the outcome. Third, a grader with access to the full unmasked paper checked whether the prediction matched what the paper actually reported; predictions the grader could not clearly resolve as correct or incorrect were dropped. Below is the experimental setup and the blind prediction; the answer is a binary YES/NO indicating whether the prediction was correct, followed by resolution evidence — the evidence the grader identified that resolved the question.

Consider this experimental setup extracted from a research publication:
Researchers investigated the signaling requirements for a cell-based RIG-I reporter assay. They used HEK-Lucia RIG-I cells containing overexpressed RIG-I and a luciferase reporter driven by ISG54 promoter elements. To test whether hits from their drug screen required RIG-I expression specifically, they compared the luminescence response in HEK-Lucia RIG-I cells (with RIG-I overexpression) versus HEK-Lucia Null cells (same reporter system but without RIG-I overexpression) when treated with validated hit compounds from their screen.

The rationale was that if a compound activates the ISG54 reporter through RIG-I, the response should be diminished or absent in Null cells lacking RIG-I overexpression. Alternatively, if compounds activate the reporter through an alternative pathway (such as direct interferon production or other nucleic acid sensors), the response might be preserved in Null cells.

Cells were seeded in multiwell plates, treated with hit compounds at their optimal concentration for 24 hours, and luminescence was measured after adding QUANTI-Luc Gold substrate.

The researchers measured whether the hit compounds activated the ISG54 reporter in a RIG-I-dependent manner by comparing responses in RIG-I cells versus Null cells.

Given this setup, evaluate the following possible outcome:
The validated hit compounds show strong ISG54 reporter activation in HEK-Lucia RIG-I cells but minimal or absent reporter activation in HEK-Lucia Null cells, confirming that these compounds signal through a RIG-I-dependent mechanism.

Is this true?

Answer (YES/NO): YES